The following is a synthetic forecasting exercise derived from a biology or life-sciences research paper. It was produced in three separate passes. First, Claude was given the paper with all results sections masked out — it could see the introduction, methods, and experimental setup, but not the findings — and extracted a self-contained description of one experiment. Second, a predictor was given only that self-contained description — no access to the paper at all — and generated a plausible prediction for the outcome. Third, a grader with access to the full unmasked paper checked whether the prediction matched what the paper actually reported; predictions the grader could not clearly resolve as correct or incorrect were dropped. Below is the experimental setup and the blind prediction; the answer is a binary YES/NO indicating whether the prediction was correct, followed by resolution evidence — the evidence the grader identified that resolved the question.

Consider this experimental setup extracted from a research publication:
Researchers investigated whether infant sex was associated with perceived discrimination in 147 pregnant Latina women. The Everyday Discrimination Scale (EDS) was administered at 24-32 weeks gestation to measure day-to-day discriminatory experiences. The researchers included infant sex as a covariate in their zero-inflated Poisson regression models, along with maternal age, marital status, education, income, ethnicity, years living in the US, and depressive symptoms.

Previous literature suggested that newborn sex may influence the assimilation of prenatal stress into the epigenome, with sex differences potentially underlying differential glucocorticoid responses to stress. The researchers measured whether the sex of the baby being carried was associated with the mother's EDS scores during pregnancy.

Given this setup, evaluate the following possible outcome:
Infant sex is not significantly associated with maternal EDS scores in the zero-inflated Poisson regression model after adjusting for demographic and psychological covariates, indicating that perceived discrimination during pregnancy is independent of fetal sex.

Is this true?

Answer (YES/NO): NO